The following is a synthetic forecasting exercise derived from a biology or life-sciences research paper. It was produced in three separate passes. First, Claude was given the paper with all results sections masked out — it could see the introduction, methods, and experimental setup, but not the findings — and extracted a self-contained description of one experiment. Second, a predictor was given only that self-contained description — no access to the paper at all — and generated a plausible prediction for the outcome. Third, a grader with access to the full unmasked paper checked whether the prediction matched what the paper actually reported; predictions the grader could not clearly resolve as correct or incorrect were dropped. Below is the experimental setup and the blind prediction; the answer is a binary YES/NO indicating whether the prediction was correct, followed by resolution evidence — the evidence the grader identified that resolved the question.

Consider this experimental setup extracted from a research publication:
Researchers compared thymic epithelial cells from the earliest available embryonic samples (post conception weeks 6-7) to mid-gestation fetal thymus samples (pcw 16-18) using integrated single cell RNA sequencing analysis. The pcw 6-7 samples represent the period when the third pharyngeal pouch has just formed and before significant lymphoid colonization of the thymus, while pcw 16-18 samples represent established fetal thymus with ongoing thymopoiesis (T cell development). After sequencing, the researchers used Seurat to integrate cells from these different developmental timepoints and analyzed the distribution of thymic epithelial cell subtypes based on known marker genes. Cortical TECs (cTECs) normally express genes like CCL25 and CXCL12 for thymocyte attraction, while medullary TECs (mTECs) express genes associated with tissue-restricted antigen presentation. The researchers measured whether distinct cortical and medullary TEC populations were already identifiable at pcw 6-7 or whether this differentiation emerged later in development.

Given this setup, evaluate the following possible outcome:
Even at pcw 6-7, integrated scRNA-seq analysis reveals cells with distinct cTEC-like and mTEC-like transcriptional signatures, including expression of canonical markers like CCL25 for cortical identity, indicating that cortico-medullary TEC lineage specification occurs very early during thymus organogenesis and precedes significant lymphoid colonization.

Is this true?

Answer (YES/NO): YES